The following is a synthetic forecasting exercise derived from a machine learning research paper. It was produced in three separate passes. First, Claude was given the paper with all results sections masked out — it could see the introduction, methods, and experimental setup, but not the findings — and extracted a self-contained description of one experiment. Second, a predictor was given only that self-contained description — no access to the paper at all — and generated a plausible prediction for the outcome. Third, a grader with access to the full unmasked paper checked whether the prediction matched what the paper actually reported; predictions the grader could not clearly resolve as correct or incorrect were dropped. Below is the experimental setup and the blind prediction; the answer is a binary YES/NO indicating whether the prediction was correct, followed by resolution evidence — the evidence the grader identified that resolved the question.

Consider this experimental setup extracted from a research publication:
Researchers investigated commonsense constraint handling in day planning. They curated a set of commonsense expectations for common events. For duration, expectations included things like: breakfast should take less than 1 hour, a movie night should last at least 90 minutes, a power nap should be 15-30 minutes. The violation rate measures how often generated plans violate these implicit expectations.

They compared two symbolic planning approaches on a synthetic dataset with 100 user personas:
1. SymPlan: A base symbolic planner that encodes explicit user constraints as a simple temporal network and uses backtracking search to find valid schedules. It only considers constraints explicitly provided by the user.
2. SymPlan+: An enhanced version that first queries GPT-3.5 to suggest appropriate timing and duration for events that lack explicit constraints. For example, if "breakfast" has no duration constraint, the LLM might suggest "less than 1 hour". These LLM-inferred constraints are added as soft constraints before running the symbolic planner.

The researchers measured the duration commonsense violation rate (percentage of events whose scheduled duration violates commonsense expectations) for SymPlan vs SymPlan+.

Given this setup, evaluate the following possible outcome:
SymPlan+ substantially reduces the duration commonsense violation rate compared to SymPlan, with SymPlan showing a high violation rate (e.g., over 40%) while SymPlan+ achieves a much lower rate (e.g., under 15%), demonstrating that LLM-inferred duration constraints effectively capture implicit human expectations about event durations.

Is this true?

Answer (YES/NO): NO